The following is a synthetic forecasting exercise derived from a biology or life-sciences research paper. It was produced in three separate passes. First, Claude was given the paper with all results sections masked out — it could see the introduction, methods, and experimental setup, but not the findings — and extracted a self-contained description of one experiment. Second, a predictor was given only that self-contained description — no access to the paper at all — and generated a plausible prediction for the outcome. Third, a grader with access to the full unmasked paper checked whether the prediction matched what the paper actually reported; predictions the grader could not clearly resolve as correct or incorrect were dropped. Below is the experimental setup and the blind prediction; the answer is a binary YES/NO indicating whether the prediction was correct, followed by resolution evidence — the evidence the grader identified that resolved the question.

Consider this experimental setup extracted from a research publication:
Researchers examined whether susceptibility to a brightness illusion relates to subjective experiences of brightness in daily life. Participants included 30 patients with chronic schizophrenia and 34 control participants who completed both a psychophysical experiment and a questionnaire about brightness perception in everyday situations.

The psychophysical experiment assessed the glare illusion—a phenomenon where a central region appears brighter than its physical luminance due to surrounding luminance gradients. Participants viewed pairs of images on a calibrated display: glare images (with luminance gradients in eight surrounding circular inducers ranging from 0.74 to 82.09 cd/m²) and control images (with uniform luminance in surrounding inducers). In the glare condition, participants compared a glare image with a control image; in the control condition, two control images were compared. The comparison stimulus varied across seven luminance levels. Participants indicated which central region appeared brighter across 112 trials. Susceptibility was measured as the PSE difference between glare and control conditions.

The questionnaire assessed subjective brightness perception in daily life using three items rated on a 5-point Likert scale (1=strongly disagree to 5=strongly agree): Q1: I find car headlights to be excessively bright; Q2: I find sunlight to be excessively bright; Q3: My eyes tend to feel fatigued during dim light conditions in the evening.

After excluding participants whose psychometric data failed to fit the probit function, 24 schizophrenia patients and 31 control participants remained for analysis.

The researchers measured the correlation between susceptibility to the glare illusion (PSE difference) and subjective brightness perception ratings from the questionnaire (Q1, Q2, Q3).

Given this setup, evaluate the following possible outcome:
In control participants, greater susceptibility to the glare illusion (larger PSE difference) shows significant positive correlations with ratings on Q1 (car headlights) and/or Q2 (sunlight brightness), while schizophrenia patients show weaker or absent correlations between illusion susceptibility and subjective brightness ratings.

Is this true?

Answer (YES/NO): NO